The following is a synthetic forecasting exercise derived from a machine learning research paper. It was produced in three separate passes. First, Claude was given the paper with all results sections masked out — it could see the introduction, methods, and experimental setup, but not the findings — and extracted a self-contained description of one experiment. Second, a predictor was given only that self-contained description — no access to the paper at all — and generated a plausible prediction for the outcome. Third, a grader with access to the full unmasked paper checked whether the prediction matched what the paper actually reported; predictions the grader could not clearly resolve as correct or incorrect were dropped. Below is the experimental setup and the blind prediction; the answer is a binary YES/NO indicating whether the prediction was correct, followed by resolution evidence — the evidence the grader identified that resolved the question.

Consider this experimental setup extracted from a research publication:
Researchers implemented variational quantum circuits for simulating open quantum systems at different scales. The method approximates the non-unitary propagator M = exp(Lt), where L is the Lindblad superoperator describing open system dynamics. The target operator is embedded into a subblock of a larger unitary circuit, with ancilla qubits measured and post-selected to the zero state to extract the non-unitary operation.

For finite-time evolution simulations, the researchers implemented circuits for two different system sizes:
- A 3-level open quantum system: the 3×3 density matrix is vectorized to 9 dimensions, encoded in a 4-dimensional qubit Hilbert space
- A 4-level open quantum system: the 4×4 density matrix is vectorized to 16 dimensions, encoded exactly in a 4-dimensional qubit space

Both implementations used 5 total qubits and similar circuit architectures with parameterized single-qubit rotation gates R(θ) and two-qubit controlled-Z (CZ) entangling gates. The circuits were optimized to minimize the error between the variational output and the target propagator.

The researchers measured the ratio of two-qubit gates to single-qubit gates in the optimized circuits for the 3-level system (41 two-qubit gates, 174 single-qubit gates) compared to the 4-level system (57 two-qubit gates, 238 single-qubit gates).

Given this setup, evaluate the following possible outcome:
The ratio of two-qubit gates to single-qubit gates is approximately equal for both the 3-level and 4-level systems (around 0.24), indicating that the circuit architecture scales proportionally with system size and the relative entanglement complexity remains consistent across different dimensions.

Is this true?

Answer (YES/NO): YES